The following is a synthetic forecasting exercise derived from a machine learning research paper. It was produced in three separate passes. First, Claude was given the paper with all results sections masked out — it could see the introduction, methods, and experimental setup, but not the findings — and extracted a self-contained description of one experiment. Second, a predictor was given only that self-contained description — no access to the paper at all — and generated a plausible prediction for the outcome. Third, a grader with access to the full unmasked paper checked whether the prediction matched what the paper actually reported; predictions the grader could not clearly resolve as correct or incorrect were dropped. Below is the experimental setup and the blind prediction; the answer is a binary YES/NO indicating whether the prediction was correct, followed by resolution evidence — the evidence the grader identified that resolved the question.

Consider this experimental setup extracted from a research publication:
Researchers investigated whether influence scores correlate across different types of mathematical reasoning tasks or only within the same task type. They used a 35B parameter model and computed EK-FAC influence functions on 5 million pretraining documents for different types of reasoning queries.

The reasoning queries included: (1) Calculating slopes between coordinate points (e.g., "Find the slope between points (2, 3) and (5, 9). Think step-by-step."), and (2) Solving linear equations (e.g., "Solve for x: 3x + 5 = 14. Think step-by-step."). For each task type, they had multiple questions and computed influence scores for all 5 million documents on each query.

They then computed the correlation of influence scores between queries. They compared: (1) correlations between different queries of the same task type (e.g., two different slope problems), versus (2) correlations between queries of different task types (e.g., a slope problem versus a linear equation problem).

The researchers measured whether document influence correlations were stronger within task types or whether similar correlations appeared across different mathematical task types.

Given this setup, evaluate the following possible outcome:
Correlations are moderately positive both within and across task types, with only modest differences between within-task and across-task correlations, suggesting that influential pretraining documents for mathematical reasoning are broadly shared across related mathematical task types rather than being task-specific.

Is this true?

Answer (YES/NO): NO